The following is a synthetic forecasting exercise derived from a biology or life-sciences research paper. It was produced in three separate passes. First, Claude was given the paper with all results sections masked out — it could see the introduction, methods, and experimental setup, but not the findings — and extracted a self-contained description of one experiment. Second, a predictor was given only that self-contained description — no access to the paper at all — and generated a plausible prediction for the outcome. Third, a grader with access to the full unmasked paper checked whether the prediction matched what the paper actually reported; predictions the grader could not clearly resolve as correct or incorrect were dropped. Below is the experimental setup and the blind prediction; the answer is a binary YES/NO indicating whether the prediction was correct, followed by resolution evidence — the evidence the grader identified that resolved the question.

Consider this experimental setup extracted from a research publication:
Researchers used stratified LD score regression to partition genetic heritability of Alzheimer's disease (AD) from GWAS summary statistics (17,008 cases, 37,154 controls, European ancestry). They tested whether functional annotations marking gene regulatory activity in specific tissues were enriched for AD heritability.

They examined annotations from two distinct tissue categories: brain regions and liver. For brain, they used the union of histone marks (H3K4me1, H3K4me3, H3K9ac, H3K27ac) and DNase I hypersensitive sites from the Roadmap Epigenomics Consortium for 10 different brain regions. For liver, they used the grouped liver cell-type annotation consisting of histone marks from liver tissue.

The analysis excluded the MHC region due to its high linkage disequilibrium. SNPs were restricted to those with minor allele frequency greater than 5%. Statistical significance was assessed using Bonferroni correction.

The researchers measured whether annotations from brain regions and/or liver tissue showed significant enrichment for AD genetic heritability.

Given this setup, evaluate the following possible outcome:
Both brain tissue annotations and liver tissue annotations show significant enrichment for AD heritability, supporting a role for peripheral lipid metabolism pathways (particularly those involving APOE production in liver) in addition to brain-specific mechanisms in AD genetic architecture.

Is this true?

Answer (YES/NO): NO